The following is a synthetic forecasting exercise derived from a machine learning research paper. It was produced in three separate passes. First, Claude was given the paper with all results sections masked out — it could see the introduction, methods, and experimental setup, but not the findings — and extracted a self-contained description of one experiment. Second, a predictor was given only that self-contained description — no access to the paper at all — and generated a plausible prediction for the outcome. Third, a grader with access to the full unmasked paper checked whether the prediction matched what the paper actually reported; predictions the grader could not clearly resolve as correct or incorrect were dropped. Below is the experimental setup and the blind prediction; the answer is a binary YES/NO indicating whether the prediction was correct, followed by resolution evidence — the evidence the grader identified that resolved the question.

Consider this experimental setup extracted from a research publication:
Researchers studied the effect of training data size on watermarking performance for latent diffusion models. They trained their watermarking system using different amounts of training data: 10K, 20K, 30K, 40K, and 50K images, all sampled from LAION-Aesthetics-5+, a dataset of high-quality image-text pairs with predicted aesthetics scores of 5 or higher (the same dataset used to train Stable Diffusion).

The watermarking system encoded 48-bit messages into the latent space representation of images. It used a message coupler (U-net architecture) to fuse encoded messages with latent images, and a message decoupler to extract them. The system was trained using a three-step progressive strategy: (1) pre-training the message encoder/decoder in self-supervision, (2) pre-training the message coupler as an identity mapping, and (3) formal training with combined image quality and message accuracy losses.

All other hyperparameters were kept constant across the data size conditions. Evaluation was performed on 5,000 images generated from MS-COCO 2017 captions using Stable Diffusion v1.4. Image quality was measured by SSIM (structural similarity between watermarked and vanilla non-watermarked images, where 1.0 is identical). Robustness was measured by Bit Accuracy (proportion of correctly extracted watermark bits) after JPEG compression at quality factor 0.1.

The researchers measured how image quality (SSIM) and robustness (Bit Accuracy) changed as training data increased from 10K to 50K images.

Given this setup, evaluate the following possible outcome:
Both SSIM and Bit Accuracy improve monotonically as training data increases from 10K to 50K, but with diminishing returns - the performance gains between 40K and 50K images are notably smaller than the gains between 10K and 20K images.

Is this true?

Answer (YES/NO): NO